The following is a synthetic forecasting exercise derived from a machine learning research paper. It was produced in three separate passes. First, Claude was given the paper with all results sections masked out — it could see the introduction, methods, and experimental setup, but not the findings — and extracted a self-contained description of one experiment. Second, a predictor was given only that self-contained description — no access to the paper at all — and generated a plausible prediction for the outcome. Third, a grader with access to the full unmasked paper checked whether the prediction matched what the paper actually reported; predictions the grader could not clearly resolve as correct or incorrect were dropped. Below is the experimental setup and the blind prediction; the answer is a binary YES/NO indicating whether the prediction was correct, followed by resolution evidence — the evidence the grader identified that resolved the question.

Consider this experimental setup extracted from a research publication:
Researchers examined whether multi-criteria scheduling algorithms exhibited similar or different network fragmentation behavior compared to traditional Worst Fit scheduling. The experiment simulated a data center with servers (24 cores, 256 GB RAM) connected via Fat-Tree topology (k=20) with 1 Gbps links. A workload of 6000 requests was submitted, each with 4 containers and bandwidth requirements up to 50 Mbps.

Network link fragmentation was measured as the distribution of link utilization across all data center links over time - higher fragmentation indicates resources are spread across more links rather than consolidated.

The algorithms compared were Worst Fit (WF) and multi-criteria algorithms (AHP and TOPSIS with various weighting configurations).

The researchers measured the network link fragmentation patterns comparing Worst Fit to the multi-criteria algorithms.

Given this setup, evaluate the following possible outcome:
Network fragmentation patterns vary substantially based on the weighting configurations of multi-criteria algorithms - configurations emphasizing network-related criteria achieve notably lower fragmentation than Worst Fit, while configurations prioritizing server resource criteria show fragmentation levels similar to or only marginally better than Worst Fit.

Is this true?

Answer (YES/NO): NO